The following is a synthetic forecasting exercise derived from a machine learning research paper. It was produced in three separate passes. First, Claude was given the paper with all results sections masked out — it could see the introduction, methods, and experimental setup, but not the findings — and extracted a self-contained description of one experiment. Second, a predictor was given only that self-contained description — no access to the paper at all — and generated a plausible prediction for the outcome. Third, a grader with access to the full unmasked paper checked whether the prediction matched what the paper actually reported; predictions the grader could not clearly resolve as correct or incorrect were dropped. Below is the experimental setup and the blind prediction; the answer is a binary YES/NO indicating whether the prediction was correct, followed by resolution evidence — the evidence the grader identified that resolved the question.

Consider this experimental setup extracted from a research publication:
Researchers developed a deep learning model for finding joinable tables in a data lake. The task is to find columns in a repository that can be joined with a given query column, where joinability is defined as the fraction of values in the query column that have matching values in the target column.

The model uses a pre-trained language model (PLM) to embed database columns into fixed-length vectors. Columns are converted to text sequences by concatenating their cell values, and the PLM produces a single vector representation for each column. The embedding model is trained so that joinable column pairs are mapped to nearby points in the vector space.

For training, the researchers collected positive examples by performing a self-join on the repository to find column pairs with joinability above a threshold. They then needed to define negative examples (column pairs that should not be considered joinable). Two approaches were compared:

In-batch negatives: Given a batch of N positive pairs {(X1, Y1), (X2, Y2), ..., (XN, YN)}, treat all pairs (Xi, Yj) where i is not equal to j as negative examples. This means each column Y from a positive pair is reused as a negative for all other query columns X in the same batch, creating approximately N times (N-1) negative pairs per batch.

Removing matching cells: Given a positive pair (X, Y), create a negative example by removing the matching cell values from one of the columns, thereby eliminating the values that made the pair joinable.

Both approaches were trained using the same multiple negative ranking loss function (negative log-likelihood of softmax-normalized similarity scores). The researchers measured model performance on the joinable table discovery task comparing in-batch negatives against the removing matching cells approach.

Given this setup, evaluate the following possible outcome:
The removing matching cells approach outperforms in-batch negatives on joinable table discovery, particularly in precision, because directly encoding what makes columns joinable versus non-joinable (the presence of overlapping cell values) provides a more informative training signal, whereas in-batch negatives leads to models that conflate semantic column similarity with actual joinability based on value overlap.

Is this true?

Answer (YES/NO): NO